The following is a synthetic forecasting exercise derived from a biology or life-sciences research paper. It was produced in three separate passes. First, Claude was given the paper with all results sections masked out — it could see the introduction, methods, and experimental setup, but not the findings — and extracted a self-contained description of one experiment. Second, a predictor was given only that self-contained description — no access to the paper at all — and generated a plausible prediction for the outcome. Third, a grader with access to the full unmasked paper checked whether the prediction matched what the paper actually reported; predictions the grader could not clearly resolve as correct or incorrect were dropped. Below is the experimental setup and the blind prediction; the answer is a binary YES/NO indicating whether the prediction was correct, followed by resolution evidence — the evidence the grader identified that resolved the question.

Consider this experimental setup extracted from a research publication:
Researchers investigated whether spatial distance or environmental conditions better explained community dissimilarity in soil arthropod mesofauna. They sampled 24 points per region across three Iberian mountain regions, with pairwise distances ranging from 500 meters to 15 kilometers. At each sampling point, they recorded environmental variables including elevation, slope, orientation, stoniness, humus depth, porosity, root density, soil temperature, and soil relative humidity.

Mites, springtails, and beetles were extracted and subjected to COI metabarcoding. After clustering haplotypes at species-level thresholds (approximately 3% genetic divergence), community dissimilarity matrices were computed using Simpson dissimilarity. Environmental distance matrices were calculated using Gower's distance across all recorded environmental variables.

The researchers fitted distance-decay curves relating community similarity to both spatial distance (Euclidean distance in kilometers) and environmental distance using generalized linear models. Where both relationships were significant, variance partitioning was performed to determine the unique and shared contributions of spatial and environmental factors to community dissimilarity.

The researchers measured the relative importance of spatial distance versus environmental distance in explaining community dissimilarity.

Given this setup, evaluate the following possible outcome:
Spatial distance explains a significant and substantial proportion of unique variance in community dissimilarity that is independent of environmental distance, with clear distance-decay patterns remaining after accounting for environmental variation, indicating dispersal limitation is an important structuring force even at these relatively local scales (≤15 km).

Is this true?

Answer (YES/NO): YES